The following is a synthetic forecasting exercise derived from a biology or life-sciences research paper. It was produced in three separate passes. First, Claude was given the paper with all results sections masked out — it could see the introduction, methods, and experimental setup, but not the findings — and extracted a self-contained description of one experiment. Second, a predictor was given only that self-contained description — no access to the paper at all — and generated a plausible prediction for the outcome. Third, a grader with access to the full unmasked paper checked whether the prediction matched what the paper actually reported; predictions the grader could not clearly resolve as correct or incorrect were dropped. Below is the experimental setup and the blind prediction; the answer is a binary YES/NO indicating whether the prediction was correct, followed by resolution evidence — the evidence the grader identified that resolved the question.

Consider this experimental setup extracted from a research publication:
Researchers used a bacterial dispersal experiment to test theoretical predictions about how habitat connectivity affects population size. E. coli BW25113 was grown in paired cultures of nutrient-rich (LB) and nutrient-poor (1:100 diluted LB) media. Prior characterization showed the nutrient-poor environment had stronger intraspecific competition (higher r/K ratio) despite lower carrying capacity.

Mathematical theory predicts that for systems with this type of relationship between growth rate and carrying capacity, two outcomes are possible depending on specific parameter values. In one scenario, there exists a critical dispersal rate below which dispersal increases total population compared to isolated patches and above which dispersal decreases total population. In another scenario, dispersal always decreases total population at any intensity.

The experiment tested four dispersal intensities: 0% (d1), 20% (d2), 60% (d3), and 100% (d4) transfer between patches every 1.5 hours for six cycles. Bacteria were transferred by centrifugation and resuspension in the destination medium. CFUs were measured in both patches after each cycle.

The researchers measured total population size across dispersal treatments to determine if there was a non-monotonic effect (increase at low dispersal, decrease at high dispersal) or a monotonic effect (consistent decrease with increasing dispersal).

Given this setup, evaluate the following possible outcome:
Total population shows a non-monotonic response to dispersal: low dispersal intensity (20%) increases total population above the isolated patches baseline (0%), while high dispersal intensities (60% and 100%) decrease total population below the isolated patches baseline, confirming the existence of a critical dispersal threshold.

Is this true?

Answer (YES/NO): NO